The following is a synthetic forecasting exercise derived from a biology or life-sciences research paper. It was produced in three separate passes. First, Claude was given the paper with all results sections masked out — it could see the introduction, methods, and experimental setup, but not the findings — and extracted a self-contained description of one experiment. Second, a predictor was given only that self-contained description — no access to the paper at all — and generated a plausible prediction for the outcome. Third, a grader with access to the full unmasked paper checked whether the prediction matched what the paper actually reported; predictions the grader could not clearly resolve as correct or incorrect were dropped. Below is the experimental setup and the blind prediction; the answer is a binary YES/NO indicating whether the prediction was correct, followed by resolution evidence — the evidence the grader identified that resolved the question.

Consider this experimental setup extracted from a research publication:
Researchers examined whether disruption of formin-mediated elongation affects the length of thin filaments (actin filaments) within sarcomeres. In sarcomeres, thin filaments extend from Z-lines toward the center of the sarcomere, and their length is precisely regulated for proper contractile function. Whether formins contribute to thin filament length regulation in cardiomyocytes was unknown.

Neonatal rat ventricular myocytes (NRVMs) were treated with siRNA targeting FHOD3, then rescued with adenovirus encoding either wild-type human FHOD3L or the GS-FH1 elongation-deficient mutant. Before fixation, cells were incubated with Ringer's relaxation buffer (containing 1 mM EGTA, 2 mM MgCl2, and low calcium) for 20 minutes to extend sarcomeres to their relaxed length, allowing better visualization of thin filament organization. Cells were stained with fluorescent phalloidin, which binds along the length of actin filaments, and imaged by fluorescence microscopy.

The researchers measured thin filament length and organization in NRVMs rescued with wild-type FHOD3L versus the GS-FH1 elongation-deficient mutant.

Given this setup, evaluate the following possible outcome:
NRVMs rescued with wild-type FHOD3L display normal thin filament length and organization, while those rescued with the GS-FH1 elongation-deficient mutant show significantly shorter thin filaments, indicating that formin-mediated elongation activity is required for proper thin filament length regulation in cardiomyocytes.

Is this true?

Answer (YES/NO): NO